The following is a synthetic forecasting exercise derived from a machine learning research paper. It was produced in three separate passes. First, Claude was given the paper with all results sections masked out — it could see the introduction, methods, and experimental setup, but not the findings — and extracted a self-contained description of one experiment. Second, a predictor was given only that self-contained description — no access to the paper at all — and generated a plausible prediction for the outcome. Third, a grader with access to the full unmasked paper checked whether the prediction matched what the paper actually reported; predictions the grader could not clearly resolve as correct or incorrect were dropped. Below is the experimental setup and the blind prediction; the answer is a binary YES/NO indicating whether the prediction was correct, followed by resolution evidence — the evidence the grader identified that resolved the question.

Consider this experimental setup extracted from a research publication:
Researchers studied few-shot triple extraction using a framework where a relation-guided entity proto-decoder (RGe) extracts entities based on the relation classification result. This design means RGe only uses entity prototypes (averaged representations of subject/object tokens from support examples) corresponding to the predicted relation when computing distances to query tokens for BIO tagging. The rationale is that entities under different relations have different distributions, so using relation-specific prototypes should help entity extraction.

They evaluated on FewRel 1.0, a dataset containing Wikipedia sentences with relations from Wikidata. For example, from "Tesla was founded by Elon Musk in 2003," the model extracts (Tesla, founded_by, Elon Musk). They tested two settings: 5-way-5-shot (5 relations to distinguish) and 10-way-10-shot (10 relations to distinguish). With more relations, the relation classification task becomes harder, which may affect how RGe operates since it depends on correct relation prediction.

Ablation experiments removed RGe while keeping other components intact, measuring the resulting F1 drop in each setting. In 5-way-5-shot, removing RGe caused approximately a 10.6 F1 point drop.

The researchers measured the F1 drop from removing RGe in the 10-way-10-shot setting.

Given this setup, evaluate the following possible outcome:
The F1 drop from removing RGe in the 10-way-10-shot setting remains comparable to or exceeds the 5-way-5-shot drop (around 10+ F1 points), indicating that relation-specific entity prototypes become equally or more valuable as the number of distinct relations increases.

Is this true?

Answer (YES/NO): YES